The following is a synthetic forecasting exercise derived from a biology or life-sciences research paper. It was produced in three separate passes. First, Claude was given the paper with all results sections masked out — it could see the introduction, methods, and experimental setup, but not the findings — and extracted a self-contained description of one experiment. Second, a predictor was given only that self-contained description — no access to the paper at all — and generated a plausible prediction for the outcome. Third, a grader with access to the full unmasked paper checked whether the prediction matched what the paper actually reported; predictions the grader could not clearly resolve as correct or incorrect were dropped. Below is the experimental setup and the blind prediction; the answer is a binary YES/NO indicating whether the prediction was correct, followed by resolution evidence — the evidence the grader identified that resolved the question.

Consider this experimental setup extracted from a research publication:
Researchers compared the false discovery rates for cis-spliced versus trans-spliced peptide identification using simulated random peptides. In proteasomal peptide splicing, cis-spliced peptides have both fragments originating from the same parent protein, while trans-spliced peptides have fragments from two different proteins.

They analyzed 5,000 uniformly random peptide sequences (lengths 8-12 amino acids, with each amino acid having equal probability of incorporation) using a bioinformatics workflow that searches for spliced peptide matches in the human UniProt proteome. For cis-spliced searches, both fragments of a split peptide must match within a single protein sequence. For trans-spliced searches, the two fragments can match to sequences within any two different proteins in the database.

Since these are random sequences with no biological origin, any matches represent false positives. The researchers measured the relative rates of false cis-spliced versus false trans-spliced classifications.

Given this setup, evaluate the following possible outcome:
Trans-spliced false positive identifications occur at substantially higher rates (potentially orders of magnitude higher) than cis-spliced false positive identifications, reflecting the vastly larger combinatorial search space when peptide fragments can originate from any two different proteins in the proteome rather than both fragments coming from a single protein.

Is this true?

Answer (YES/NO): NO